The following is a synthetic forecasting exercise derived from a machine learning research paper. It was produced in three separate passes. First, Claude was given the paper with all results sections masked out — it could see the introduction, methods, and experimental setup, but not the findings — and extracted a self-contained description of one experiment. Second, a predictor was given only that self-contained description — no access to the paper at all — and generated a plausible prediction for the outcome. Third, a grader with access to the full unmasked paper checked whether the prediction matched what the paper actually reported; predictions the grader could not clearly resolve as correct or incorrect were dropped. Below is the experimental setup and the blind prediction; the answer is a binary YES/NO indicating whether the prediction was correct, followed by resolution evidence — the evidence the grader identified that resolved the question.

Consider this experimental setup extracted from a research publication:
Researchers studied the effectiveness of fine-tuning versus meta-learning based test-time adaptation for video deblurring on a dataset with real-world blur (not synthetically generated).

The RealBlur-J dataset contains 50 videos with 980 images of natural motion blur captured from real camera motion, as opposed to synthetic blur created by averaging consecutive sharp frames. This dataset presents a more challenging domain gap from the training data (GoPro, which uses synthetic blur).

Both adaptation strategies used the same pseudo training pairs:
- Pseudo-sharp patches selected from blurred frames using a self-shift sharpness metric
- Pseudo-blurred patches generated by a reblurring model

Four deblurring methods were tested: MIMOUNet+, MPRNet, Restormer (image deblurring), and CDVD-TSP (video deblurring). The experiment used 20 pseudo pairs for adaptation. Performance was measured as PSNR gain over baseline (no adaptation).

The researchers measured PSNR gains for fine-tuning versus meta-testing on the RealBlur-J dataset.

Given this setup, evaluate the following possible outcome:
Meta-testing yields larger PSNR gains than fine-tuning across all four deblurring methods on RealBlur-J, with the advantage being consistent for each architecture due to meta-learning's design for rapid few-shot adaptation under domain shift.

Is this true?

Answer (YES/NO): YES